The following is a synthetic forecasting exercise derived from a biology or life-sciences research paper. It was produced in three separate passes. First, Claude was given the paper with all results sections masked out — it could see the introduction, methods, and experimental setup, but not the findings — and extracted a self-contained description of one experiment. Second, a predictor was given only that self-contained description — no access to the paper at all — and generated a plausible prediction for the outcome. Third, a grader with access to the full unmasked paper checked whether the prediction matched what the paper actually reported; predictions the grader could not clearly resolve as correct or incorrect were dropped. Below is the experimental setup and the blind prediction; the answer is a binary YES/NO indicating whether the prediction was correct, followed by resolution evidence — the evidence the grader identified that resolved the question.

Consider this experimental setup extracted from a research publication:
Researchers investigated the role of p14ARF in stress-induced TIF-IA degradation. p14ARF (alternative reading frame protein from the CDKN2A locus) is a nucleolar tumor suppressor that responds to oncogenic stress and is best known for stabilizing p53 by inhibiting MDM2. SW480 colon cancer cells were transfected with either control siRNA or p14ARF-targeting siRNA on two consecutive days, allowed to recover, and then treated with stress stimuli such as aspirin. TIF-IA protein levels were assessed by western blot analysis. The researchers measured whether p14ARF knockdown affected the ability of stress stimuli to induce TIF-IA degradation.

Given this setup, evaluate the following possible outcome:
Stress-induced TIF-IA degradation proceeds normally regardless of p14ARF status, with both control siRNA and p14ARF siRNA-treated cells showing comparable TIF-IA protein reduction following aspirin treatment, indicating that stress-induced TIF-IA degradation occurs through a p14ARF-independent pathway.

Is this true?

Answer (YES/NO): NO